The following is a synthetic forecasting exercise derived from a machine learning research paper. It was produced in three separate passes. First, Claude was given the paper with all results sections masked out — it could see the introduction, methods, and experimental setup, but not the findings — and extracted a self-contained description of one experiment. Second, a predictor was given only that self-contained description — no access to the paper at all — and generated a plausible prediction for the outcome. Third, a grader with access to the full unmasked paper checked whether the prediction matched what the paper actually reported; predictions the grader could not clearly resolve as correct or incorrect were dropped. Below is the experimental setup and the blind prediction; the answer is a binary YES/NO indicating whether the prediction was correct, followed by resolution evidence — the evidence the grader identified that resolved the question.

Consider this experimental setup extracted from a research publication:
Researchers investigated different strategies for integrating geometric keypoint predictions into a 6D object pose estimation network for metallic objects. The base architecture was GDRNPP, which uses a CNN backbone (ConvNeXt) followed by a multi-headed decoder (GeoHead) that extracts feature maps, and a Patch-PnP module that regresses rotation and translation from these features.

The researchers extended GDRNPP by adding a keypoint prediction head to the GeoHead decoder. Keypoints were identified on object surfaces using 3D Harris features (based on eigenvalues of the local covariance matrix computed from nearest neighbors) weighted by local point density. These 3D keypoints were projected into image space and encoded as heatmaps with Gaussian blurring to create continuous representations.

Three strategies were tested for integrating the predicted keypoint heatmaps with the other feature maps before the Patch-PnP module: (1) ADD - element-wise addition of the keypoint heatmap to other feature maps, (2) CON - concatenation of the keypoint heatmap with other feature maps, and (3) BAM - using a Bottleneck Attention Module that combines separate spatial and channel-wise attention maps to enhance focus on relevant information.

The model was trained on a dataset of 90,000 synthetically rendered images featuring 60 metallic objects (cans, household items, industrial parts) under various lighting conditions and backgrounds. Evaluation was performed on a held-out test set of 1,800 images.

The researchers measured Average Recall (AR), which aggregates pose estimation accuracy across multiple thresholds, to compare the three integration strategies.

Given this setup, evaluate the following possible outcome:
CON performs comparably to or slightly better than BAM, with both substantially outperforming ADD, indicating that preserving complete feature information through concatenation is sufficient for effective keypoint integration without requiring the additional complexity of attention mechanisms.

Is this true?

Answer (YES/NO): NO